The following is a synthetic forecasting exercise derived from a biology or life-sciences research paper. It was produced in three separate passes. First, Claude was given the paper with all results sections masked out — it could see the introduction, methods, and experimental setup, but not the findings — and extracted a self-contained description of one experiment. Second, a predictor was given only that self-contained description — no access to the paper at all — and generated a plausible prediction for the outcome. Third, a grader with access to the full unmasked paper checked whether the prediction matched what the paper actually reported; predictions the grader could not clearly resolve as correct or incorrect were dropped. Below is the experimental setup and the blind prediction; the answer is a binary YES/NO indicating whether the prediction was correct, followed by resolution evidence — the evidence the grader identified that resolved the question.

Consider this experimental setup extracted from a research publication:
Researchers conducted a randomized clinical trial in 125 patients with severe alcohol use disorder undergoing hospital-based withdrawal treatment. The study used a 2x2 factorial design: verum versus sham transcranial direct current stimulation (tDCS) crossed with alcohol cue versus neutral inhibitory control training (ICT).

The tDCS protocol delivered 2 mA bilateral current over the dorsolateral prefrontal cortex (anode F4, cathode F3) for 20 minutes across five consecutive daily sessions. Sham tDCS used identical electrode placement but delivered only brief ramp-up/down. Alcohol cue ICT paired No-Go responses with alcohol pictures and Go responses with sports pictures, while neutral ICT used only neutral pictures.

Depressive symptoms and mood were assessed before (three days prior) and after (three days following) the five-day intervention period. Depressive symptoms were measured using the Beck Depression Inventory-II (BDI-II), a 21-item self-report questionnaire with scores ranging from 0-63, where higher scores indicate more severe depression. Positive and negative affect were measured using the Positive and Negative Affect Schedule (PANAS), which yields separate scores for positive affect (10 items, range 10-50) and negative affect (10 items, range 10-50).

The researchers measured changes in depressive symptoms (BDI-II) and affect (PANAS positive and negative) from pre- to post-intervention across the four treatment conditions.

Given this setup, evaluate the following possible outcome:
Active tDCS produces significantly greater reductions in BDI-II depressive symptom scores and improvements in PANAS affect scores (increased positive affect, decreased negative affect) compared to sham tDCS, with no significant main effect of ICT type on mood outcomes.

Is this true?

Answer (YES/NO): NO